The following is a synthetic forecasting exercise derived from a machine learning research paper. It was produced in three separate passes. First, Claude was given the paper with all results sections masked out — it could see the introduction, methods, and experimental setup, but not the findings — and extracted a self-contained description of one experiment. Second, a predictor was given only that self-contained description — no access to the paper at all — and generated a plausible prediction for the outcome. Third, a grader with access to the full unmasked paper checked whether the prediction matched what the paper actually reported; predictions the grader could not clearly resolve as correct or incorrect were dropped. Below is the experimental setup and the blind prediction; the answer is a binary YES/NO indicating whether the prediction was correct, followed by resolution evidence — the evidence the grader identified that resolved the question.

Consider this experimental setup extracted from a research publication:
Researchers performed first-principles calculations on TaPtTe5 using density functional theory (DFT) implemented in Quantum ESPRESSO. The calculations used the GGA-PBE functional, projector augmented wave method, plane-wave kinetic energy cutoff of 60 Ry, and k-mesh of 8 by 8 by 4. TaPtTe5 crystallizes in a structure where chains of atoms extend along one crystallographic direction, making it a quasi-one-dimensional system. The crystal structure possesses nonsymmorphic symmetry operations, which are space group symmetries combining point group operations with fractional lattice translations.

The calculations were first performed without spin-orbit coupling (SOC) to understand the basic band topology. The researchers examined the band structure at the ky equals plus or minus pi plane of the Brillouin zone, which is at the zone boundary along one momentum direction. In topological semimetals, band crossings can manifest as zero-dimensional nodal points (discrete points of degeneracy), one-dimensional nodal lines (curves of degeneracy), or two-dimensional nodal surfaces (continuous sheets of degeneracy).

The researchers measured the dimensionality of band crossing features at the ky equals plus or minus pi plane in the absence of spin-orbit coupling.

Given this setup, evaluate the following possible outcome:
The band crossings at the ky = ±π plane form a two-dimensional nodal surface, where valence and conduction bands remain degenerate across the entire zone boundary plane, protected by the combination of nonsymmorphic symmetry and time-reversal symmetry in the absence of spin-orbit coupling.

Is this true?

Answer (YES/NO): YES